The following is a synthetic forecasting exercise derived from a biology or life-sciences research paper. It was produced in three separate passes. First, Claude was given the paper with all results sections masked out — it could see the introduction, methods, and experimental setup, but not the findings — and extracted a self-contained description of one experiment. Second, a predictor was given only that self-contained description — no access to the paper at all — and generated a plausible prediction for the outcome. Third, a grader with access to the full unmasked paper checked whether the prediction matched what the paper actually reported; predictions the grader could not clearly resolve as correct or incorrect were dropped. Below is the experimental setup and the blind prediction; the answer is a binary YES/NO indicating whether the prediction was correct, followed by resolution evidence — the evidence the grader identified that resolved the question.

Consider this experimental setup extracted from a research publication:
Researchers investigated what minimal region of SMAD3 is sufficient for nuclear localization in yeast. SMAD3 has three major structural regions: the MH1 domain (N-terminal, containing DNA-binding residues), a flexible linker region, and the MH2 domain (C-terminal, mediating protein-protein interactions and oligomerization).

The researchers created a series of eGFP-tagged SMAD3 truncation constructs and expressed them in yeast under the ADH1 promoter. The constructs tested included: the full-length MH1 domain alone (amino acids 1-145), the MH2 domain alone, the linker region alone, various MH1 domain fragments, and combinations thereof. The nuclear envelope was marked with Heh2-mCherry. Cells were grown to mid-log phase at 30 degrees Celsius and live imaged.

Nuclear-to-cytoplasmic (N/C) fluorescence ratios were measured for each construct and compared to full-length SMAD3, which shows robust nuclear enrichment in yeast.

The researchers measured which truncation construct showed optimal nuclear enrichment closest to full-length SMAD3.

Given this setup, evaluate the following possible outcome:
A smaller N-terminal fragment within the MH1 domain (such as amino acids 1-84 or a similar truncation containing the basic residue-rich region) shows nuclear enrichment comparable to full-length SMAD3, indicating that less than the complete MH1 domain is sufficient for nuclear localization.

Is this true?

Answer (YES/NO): NO